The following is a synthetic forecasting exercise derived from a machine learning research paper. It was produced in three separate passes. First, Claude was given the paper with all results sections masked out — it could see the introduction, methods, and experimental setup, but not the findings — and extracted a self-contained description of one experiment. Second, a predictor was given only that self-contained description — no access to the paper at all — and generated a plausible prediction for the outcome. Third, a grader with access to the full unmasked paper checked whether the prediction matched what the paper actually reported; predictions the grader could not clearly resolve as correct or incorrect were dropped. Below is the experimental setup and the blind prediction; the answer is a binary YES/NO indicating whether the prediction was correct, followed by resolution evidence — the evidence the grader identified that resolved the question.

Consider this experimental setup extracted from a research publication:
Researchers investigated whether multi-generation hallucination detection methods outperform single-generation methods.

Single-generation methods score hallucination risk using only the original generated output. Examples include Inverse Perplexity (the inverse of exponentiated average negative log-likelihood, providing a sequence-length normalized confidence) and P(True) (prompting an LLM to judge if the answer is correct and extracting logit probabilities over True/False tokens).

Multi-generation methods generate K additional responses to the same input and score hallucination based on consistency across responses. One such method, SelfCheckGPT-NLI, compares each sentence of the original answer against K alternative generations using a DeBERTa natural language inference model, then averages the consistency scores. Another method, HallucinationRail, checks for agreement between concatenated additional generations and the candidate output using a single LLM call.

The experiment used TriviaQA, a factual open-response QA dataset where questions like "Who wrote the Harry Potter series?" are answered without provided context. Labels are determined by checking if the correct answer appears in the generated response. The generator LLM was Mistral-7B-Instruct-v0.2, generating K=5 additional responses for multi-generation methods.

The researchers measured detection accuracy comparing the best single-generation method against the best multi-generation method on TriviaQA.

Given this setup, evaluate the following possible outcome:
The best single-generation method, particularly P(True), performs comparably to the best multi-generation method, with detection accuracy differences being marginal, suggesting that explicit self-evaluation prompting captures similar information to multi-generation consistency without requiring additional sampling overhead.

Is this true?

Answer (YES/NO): NO